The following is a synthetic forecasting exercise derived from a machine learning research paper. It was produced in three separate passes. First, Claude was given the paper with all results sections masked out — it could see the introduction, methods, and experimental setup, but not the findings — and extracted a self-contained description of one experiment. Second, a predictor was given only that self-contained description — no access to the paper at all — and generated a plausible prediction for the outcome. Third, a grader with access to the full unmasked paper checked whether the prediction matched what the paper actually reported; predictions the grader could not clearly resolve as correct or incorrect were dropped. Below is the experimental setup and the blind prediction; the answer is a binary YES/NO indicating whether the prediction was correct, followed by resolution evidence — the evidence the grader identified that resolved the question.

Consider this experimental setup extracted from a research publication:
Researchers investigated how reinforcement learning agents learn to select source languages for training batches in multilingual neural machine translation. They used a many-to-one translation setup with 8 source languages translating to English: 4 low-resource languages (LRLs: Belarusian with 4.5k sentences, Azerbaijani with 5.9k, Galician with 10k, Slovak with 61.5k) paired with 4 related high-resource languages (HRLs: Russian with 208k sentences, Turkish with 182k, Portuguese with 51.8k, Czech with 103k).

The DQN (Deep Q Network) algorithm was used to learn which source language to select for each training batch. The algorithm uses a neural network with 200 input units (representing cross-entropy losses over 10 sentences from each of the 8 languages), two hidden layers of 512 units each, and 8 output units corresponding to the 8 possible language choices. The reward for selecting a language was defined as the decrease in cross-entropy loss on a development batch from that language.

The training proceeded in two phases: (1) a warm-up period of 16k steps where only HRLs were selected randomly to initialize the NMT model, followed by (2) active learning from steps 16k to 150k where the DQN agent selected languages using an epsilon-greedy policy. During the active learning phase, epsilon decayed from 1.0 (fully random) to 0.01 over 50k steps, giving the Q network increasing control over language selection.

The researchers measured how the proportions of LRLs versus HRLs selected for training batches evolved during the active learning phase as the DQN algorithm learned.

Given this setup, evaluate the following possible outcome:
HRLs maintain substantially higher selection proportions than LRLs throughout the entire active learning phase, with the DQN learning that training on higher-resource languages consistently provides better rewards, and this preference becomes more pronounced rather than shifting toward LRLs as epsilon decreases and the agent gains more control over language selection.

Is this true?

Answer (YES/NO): NO